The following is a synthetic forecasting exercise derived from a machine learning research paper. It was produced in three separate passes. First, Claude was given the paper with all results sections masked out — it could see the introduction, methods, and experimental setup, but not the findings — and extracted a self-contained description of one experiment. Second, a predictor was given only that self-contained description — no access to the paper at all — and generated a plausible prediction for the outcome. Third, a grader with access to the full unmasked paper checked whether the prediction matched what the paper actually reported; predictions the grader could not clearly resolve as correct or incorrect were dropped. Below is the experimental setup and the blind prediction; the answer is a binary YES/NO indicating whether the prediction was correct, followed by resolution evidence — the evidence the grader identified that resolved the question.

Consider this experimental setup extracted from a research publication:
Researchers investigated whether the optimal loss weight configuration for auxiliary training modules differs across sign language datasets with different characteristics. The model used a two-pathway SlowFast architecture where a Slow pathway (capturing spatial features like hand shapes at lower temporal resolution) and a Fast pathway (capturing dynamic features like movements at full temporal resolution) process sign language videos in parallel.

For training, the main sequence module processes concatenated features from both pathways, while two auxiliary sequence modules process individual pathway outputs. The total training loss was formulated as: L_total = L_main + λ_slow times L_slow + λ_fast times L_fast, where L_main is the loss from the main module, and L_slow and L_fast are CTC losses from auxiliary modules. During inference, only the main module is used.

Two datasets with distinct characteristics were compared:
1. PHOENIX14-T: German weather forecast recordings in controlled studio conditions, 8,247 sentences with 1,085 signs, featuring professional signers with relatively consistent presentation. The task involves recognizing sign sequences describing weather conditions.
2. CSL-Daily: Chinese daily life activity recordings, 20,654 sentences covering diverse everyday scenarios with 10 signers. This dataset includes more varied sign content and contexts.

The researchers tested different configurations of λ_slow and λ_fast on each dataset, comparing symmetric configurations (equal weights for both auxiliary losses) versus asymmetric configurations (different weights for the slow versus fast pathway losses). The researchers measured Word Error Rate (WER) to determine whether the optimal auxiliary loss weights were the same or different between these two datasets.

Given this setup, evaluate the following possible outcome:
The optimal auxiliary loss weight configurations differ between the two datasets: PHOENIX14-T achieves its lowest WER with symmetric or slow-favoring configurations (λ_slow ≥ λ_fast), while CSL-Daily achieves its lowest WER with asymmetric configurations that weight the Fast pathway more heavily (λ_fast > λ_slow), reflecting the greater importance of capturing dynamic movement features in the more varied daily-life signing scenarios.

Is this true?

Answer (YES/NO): YES